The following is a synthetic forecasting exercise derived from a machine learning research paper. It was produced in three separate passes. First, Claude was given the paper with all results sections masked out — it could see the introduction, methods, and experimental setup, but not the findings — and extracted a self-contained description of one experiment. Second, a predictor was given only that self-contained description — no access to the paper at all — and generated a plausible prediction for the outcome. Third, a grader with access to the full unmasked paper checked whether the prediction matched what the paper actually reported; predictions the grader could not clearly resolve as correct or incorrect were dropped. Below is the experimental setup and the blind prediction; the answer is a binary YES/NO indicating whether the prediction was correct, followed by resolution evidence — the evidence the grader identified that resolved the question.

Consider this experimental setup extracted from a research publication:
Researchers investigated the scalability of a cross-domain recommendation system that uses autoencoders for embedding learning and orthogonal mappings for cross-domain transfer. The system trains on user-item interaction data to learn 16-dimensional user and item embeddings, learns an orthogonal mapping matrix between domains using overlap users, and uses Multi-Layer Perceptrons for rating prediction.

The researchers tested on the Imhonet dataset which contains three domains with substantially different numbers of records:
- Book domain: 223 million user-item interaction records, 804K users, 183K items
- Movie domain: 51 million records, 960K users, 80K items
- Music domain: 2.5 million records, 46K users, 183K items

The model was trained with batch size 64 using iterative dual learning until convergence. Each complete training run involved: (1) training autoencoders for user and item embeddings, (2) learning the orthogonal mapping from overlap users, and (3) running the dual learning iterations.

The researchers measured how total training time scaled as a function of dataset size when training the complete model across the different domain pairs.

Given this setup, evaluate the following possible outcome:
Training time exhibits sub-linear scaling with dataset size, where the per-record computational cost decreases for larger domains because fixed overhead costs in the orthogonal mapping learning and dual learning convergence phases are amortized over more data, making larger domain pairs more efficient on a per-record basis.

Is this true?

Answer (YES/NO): NO